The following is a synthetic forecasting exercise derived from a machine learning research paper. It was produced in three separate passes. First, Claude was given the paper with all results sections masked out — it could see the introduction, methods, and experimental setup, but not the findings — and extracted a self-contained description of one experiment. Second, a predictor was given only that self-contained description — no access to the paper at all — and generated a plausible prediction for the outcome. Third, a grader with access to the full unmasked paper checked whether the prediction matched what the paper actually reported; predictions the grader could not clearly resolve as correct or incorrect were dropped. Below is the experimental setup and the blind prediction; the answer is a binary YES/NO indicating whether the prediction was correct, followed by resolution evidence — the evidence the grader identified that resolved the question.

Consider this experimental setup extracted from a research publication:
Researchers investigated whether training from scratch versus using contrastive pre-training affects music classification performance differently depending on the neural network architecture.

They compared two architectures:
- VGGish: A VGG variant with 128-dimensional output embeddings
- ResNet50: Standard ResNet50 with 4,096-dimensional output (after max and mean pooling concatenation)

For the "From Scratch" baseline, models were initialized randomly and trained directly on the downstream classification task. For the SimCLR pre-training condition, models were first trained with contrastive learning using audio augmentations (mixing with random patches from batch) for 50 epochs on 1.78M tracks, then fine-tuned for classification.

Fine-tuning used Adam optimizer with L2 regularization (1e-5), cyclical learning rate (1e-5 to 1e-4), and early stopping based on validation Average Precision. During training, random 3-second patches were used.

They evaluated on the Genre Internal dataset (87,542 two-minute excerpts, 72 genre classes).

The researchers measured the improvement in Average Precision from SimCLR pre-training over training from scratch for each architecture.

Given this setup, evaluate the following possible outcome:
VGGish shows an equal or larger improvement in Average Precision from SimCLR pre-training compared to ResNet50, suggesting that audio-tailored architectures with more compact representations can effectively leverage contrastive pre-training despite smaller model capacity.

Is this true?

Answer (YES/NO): YES